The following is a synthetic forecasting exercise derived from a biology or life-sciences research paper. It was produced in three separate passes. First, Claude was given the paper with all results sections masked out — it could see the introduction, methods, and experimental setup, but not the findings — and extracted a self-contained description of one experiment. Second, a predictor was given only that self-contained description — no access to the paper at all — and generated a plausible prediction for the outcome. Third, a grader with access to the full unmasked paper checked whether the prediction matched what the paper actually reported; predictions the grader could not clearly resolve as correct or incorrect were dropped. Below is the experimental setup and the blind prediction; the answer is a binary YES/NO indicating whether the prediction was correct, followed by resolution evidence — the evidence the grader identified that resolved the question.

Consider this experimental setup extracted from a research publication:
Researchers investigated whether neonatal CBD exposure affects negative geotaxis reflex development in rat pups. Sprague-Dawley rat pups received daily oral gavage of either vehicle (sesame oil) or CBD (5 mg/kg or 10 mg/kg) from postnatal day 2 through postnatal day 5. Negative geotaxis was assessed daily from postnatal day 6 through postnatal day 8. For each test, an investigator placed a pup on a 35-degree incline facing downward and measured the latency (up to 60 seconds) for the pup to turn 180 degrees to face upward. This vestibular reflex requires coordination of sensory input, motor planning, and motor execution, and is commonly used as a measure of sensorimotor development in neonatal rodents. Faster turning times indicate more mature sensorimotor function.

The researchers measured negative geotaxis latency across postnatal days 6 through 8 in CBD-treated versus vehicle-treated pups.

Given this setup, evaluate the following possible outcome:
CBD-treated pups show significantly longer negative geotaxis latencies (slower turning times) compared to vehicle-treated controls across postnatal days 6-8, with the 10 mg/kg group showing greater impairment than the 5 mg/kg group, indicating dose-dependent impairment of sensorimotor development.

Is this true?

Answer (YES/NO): NO